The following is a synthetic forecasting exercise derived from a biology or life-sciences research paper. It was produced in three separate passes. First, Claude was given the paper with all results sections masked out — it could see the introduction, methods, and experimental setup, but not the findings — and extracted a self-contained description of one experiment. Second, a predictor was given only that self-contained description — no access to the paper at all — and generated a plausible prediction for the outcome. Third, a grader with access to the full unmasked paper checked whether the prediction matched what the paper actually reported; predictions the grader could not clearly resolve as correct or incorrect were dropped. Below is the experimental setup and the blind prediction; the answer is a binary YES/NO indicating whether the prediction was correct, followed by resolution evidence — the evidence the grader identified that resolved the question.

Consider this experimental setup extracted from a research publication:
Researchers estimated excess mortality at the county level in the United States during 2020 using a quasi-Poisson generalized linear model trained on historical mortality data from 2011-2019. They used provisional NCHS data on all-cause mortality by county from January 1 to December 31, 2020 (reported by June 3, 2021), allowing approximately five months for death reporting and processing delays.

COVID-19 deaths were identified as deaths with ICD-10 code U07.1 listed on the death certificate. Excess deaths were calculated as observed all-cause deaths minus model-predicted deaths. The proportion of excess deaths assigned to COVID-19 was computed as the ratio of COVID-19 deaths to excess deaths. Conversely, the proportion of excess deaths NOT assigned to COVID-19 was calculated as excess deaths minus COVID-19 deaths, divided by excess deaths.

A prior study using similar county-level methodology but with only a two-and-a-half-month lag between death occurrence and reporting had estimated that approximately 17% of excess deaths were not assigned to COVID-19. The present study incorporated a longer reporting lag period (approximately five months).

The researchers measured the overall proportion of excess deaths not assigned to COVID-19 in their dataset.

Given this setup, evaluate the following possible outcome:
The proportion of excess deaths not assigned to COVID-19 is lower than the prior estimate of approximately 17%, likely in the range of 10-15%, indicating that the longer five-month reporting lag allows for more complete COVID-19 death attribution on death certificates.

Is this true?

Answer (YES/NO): YES